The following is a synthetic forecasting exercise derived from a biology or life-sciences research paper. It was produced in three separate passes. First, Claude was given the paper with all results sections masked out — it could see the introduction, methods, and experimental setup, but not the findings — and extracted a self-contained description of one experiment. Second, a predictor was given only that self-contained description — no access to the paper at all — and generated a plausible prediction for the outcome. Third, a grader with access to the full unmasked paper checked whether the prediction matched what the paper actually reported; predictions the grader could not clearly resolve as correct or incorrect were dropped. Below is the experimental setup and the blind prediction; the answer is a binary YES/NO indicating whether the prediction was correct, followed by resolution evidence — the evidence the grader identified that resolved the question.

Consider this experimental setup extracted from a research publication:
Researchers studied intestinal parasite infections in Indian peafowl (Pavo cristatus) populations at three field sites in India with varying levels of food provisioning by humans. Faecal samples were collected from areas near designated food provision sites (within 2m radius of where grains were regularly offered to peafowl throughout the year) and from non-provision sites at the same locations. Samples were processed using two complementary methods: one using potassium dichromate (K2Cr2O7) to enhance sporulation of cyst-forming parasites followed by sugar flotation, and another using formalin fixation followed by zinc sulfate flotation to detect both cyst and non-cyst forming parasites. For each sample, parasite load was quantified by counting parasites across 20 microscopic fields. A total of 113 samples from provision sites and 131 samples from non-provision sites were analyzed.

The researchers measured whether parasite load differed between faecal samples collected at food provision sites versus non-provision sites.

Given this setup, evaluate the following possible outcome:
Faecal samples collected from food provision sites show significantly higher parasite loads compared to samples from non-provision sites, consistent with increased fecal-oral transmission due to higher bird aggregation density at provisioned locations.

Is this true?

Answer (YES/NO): YES